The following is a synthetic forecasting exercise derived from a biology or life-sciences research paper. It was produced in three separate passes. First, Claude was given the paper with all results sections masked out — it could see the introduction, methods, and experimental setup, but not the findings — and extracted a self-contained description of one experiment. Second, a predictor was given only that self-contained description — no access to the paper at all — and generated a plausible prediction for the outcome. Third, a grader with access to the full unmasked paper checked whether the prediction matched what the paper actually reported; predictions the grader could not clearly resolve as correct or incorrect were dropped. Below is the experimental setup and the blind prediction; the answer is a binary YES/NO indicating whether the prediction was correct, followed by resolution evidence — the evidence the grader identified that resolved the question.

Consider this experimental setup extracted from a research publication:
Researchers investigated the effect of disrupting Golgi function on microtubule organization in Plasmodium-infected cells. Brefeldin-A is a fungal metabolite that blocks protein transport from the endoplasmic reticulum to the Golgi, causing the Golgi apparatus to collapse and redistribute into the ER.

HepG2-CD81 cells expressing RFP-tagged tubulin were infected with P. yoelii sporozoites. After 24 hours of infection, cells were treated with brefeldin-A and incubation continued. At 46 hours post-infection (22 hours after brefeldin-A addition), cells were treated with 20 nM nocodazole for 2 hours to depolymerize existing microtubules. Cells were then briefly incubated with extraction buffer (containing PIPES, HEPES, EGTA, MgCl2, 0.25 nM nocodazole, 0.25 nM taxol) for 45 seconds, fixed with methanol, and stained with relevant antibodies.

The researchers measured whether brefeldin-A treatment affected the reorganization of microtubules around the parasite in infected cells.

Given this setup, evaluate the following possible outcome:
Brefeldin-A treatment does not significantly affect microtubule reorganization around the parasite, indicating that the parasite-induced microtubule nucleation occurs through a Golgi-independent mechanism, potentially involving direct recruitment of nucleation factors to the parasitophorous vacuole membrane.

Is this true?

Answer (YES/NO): NO